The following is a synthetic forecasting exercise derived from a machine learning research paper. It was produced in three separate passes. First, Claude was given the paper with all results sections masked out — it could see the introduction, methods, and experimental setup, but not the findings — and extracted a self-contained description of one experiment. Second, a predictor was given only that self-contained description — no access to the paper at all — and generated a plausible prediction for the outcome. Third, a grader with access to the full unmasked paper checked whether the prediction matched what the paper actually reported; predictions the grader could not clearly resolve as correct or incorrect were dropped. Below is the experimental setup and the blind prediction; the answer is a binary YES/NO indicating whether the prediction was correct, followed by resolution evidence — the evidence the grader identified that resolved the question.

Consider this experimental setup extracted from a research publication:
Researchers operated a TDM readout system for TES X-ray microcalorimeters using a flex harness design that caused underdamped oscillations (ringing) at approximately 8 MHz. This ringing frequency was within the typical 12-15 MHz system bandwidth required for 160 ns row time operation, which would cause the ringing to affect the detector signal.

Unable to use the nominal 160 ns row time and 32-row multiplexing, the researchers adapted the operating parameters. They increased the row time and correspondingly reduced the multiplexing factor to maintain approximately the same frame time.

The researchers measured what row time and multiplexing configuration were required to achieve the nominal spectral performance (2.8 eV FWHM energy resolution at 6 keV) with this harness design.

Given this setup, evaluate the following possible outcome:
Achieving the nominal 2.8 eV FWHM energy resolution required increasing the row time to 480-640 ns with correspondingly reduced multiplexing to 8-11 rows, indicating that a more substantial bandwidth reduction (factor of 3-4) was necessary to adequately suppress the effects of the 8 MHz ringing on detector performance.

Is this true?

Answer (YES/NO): NO